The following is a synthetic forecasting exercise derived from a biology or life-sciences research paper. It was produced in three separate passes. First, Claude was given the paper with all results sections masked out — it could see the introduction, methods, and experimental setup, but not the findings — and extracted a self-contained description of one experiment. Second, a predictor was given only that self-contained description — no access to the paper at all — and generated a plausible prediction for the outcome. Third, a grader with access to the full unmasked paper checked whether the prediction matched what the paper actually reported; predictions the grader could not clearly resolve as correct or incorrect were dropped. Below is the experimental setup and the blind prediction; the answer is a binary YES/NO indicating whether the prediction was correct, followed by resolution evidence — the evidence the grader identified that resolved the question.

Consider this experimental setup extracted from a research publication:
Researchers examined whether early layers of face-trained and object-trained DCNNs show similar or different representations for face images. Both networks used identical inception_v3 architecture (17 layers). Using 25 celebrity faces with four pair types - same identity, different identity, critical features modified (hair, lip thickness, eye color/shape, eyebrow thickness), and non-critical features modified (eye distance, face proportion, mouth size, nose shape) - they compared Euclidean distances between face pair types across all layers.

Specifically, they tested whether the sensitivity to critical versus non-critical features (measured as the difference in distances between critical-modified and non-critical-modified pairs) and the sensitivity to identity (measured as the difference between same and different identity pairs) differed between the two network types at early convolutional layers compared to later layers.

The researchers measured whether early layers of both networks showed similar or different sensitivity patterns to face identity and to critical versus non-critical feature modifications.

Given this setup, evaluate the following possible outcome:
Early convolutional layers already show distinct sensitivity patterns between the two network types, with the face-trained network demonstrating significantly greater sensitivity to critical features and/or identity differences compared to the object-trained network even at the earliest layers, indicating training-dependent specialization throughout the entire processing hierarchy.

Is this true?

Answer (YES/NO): NO